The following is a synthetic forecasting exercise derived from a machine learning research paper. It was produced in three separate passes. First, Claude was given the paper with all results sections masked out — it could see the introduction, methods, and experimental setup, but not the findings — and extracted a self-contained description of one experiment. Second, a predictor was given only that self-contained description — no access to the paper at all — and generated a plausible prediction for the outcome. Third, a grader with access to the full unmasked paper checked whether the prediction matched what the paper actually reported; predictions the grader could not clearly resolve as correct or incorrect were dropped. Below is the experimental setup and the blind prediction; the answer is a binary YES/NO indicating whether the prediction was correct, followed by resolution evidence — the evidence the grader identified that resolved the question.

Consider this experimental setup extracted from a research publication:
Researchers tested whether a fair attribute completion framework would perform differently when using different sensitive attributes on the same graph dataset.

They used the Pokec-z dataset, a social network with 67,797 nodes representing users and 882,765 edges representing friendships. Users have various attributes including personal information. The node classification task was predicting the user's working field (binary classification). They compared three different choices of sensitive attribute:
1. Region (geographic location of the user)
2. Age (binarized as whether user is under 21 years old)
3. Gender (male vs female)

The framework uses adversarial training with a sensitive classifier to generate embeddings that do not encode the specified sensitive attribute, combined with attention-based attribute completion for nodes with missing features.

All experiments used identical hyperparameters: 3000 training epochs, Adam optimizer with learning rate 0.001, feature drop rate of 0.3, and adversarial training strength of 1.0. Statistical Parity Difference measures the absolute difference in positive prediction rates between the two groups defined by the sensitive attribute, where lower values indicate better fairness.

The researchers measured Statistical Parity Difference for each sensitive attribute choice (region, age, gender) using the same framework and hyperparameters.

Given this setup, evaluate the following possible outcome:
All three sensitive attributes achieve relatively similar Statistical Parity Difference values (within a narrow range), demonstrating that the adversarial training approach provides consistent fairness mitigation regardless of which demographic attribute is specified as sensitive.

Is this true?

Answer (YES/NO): NO